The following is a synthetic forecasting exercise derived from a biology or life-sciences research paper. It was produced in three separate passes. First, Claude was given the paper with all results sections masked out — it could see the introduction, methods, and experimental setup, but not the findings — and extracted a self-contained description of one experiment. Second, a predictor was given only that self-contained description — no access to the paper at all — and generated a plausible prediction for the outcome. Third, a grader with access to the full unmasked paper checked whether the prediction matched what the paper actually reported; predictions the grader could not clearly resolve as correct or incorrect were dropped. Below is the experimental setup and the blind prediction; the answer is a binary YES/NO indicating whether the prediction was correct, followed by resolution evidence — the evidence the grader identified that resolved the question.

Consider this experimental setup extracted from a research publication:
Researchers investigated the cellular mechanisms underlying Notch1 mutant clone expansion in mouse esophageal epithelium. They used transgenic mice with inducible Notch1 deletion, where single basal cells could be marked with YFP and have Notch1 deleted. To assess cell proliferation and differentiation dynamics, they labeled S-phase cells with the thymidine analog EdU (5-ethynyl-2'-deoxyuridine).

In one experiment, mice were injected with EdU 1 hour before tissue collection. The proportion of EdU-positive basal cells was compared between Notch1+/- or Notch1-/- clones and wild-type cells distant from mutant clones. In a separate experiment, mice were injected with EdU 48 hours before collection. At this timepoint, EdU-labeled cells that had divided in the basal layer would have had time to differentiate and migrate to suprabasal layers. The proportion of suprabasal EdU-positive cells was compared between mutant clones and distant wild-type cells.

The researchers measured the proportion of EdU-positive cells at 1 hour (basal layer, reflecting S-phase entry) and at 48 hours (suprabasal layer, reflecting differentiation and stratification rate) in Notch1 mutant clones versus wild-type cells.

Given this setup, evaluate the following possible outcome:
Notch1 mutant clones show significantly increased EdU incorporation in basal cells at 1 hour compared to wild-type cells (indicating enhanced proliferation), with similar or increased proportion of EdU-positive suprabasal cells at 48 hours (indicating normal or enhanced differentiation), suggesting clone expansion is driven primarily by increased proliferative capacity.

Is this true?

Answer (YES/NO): NO